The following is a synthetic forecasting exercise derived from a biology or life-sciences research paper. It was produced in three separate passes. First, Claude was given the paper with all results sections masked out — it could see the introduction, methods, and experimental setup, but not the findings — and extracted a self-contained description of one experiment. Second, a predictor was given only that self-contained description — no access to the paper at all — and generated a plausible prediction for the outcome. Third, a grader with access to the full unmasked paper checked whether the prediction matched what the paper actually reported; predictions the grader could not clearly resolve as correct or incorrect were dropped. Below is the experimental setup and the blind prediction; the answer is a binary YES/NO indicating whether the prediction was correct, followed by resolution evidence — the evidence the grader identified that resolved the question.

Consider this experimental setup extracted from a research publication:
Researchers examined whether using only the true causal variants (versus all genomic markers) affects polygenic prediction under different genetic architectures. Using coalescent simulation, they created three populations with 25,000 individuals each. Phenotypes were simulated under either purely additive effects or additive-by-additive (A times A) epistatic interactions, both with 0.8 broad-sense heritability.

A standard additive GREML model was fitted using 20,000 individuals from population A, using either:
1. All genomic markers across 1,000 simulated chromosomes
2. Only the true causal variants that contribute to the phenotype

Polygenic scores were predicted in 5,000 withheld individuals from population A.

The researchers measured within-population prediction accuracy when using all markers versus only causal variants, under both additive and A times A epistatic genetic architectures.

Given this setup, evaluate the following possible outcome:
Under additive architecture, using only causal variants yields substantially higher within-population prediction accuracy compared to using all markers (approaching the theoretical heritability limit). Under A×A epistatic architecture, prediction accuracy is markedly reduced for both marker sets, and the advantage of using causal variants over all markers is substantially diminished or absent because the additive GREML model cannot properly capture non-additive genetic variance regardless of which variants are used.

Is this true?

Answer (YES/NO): NO